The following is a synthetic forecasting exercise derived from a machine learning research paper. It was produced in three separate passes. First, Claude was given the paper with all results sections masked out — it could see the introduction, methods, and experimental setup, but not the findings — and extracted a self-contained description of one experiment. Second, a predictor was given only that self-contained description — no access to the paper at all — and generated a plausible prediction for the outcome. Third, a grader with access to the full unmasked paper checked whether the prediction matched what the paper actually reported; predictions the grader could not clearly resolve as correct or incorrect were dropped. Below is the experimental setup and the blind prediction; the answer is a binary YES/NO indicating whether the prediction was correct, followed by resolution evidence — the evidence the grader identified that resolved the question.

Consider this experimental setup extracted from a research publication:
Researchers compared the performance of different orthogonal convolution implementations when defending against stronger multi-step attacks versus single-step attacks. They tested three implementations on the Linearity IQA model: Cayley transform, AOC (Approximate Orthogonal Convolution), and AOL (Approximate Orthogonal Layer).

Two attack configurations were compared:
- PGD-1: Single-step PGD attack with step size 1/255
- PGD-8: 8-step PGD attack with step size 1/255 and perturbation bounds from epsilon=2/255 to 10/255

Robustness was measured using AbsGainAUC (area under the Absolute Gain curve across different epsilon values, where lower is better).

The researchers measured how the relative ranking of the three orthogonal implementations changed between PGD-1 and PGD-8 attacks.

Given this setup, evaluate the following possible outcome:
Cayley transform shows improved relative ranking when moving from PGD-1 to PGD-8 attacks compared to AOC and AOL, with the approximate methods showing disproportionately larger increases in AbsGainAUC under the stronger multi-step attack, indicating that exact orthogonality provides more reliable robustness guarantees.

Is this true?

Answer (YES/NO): NO